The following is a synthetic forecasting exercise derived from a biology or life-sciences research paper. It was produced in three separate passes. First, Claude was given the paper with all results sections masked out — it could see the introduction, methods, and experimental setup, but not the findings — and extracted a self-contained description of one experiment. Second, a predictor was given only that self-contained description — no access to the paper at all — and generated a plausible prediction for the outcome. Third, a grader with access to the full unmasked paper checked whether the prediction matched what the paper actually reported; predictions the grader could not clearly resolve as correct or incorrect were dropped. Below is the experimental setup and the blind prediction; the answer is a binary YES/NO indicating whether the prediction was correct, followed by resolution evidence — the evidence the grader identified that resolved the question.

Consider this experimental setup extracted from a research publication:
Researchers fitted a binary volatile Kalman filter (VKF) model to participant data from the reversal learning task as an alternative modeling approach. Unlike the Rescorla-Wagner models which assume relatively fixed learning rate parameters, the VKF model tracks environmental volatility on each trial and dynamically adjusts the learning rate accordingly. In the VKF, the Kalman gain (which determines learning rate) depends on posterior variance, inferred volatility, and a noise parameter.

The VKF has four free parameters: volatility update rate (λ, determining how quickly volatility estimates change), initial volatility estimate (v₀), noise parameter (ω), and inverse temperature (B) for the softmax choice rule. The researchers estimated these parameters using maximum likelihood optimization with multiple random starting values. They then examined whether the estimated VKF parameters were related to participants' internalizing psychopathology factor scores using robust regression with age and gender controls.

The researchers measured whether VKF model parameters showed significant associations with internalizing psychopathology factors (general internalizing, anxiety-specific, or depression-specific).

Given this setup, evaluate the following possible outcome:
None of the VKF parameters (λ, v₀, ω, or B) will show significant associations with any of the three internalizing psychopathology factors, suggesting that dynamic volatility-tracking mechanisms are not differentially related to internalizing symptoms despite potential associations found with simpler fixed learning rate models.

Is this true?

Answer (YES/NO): YES